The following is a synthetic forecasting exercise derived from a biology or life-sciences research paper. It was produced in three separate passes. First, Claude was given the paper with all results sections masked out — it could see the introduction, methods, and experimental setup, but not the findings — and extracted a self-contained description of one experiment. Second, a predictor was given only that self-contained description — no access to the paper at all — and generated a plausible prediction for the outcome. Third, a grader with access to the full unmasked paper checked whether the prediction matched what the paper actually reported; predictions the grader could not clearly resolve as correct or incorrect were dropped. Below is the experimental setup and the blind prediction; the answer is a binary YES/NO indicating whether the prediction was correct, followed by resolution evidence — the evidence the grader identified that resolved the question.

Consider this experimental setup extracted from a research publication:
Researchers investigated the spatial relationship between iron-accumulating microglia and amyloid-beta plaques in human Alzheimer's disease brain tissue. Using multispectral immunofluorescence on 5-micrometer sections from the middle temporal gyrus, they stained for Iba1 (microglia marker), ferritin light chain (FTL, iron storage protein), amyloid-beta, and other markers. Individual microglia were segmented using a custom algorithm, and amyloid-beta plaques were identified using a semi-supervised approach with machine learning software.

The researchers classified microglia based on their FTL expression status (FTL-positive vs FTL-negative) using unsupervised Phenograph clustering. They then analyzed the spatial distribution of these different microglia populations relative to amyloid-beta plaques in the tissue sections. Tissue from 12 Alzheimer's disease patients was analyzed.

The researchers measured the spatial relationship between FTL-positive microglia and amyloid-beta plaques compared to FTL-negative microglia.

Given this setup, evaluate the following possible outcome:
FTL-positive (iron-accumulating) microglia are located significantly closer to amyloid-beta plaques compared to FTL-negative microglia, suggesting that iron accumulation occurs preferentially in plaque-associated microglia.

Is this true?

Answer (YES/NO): YES